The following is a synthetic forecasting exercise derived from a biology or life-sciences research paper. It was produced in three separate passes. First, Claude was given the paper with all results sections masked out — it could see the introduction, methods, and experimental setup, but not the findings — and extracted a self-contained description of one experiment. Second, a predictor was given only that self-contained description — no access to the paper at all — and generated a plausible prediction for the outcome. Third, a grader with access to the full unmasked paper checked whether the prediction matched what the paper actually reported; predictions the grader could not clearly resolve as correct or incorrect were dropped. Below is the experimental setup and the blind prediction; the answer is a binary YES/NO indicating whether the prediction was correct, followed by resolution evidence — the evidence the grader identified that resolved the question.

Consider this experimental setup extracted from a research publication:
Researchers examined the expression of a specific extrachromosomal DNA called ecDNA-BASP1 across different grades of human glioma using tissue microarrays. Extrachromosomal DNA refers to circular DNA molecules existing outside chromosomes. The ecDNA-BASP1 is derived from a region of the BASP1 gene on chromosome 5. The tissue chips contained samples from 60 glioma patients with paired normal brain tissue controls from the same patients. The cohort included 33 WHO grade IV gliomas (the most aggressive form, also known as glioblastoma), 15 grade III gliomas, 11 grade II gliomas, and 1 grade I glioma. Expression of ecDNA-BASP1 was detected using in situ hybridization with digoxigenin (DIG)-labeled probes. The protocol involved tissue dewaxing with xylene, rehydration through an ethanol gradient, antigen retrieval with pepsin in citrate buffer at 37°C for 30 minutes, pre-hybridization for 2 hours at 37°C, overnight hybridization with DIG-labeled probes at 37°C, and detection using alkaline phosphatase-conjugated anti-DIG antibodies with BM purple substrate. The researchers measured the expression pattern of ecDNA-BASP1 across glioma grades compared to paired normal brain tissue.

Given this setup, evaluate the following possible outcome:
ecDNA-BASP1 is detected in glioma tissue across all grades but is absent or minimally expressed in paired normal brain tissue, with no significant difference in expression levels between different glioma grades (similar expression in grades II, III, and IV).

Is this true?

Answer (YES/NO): NO